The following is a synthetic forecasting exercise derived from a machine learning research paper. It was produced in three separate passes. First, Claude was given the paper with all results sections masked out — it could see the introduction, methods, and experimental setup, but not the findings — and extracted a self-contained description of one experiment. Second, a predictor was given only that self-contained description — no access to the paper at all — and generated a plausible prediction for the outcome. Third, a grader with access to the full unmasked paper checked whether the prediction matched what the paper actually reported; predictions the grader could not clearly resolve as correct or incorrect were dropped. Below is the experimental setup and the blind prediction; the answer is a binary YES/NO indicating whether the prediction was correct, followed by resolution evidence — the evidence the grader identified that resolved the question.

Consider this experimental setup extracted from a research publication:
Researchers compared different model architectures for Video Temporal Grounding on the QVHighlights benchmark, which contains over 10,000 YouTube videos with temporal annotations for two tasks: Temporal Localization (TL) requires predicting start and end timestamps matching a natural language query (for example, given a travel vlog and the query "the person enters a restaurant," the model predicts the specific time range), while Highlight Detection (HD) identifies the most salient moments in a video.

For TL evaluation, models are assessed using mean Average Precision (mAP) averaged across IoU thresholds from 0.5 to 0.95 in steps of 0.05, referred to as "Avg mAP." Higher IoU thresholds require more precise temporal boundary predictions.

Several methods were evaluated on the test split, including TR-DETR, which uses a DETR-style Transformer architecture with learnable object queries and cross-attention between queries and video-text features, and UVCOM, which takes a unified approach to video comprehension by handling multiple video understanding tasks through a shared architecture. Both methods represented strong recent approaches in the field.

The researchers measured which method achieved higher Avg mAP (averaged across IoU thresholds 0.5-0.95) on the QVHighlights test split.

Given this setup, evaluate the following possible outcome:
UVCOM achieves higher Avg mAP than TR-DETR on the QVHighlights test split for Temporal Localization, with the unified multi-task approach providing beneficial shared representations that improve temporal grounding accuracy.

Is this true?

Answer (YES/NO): YES